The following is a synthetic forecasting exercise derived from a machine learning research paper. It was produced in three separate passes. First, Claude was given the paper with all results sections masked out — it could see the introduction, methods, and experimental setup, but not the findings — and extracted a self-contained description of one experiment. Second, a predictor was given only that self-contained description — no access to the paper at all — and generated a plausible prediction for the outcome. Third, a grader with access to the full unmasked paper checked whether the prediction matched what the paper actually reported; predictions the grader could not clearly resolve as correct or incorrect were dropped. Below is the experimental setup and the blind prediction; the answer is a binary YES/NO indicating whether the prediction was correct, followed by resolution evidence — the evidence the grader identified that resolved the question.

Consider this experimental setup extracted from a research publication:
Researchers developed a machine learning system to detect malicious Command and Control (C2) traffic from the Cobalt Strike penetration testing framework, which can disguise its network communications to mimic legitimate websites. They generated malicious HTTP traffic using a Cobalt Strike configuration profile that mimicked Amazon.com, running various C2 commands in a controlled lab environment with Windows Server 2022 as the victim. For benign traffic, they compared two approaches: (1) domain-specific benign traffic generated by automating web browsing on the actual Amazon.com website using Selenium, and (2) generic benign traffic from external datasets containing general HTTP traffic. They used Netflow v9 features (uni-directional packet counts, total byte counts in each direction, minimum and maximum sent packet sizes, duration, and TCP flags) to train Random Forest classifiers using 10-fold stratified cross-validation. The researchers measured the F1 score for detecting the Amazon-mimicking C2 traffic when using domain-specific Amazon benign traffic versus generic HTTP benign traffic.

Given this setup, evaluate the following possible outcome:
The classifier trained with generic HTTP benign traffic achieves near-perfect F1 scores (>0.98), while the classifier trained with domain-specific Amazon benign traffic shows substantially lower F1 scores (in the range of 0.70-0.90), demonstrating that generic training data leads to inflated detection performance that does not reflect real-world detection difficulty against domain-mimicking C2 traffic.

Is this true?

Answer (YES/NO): NO